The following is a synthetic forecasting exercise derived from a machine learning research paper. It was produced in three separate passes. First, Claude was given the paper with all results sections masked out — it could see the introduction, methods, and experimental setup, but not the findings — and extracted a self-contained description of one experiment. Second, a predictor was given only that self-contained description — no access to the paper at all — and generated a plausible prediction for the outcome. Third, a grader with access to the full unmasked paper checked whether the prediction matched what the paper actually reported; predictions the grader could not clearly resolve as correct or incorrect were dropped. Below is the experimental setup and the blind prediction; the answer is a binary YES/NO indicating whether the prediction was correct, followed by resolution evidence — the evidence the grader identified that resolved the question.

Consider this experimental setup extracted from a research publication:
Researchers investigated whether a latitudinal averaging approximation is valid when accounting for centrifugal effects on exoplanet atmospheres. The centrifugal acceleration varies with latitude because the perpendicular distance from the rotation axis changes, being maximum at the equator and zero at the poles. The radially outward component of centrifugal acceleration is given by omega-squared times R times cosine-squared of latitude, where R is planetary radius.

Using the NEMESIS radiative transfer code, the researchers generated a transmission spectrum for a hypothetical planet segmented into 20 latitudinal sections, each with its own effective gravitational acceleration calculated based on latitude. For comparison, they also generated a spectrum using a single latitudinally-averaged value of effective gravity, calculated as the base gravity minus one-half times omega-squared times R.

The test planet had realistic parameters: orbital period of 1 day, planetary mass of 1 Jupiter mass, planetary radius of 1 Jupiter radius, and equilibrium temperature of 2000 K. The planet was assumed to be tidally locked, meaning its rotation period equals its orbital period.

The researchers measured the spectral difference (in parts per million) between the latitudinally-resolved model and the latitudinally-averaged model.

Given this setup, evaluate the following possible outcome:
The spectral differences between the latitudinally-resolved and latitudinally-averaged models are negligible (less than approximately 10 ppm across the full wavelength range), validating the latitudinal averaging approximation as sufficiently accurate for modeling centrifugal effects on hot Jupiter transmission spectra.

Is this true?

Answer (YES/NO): YES